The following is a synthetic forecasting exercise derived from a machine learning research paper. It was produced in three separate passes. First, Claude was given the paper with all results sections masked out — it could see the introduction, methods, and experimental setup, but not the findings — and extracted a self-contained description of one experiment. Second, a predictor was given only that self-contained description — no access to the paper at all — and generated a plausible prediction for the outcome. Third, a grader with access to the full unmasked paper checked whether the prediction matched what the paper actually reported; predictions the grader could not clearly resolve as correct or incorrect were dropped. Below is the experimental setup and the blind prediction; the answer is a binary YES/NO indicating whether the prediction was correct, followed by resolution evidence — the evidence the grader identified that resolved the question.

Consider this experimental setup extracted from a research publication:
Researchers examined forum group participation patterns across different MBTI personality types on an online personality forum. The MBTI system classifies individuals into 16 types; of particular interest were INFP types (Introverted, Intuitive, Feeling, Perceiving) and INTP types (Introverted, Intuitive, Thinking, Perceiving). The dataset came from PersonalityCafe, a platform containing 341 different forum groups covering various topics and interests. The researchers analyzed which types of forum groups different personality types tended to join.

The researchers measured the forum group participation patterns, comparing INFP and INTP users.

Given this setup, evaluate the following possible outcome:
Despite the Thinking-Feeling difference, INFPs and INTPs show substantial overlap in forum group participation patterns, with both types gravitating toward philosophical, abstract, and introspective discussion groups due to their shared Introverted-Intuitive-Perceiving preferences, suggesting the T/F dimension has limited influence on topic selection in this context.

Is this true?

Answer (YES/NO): NO